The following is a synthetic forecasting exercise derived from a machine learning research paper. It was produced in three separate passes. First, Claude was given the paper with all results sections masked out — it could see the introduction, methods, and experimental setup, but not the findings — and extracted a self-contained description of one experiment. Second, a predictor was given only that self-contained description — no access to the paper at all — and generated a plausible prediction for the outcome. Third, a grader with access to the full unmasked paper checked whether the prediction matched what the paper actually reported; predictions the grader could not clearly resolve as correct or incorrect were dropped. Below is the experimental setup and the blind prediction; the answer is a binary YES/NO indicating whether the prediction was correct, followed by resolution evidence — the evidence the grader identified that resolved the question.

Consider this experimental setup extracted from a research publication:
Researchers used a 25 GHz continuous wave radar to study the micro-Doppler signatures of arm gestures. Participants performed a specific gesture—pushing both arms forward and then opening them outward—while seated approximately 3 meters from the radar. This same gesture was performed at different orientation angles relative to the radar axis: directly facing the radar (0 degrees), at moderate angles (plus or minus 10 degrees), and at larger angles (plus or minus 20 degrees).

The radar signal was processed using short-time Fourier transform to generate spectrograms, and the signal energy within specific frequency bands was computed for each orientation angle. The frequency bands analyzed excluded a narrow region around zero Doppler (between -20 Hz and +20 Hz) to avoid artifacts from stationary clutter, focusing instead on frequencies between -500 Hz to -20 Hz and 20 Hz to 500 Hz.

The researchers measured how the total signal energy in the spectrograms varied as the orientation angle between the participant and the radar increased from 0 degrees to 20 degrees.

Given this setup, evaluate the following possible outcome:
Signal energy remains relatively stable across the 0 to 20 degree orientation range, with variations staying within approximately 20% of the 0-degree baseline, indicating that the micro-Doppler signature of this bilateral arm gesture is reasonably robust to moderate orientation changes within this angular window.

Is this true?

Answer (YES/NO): NO